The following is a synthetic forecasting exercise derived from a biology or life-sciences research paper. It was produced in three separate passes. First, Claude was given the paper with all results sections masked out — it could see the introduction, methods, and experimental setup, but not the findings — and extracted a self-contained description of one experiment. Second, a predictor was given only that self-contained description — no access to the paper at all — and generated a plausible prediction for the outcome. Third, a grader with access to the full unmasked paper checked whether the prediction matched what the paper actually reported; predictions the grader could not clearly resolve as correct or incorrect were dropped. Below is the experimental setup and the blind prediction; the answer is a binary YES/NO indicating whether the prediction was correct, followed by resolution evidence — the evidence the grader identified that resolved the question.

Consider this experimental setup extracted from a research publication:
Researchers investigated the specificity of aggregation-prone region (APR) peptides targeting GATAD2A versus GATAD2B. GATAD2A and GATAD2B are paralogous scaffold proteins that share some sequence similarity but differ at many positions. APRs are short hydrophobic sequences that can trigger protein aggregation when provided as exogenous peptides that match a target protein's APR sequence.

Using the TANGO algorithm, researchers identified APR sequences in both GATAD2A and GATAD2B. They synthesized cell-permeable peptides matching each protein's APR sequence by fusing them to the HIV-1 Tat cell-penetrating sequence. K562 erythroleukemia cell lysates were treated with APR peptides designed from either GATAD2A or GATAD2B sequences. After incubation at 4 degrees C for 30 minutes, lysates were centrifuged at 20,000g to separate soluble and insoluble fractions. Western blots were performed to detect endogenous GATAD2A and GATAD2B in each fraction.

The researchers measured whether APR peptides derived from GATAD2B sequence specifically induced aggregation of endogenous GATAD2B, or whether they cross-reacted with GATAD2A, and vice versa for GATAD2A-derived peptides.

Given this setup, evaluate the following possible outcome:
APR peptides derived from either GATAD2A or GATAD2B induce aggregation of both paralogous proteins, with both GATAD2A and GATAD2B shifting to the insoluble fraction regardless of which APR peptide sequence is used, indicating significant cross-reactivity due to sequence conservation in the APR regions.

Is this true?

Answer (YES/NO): YES